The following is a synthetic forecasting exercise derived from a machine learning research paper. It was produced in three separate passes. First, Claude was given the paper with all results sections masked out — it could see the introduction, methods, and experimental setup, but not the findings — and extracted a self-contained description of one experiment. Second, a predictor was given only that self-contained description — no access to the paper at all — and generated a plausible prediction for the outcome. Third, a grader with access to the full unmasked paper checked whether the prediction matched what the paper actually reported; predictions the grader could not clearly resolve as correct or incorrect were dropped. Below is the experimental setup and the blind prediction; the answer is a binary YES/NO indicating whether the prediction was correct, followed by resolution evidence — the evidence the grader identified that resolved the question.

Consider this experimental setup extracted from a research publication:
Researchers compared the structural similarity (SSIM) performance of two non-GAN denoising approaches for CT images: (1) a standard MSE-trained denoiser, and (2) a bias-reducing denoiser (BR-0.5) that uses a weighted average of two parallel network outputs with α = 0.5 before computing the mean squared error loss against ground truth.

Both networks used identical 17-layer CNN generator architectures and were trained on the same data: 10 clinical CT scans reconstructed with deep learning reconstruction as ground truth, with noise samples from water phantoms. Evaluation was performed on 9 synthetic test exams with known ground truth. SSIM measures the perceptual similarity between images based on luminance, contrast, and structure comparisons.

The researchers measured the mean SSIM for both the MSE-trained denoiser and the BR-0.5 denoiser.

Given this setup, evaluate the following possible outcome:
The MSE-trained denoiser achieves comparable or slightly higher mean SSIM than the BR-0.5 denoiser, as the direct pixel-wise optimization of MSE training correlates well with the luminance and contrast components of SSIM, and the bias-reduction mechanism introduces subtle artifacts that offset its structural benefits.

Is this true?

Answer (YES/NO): NO